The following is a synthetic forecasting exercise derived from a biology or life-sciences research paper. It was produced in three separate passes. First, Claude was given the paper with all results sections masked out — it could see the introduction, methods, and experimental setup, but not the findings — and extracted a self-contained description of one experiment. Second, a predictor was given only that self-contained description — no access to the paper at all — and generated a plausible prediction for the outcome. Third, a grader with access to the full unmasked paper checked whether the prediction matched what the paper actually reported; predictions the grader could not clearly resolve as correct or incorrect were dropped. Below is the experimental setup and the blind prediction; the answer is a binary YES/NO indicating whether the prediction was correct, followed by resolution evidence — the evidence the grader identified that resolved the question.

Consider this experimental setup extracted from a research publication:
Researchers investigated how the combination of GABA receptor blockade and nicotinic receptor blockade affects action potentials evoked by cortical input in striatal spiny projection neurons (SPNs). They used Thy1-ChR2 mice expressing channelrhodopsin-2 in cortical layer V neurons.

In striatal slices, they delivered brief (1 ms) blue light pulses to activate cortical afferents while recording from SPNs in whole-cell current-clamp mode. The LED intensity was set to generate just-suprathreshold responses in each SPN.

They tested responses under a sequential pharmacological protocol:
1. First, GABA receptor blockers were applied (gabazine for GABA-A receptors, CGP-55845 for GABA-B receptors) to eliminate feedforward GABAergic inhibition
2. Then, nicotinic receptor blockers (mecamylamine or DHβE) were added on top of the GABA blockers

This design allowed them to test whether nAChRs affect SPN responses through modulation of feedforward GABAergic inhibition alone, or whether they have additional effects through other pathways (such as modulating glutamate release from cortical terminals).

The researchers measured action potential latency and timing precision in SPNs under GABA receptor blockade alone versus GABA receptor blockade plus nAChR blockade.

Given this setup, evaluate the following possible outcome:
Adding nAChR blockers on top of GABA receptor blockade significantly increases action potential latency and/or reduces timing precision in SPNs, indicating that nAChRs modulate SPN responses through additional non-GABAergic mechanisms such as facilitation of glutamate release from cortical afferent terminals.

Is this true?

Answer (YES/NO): NO